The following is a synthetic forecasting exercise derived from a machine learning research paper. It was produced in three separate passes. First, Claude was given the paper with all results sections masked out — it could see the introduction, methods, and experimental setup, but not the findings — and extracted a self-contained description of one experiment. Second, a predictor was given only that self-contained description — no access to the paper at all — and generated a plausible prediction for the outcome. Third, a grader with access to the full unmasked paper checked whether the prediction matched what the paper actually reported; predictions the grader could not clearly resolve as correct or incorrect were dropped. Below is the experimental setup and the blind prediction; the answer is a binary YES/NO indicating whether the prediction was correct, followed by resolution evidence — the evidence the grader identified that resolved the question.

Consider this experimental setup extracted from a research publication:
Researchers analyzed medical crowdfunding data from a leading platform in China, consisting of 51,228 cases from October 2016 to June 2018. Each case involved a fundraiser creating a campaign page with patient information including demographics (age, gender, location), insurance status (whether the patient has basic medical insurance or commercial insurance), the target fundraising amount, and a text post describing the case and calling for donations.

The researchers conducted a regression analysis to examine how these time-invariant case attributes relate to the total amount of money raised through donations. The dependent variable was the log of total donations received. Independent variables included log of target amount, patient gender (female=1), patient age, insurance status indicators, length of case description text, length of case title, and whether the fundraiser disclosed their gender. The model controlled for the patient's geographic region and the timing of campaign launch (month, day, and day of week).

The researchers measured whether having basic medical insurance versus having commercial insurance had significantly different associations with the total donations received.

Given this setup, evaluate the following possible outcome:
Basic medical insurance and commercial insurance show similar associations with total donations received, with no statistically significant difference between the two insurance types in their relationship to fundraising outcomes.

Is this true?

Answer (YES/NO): NO